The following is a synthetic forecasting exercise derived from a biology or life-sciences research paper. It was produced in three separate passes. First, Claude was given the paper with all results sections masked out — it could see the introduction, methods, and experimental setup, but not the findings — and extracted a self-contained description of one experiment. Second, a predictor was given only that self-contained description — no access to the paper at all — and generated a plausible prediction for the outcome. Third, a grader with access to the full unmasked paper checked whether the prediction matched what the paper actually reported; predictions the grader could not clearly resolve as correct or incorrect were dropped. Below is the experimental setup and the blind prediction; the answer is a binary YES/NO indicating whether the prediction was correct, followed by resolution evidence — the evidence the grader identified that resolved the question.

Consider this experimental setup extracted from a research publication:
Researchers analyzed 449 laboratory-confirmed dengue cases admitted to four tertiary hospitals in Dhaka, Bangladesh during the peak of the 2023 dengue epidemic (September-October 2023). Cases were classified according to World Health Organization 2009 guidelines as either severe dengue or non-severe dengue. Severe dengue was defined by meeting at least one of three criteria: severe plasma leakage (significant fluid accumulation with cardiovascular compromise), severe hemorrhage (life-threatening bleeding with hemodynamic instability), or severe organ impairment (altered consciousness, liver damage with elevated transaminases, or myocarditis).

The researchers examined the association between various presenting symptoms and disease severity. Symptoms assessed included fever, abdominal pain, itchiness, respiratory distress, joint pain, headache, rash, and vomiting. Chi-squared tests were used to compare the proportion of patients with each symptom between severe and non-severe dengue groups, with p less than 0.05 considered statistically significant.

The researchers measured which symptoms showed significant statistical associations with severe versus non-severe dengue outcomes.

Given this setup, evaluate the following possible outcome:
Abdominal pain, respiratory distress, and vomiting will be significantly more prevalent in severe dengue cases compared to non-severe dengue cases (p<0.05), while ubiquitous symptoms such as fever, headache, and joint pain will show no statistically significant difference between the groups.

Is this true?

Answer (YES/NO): NO